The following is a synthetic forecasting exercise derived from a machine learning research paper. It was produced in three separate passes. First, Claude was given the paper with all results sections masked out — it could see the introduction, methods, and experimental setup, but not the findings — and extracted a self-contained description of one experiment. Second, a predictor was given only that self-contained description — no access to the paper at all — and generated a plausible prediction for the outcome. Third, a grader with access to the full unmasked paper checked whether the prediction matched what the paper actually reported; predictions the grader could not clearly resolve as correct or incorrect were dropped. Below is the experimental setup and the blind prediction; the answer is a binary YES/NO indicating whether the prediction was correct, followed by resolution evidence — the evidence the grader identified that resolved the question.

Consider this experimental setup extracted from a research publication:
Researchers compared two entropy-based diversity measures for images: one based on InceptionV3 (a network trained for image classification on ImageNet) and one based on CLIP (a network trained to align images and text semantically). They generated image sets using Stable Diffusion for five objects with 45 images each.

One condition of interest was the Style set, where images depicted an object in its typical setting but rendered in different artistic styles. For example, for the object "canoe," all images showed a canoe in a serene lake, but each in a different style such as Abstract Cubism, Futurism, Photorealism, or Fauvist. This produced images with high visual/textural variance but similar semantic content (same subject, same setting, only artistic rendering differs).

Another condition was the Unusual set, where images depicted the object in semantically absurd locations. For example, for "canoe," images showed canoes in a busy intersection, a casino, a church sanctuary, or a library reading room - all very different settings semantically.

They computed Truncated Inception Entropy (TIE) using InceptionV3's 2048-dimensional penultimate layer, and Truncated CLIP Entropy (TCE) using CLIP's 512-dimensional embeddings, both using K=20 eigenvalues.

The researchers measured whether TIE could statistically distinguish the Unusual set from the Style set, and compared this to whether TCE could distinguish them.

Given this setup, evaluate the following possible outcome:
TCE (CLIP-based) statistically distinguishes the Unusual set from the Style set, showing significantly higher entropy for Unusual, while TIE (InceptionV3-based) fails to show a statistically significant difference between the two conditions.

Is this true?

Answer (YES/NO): YES